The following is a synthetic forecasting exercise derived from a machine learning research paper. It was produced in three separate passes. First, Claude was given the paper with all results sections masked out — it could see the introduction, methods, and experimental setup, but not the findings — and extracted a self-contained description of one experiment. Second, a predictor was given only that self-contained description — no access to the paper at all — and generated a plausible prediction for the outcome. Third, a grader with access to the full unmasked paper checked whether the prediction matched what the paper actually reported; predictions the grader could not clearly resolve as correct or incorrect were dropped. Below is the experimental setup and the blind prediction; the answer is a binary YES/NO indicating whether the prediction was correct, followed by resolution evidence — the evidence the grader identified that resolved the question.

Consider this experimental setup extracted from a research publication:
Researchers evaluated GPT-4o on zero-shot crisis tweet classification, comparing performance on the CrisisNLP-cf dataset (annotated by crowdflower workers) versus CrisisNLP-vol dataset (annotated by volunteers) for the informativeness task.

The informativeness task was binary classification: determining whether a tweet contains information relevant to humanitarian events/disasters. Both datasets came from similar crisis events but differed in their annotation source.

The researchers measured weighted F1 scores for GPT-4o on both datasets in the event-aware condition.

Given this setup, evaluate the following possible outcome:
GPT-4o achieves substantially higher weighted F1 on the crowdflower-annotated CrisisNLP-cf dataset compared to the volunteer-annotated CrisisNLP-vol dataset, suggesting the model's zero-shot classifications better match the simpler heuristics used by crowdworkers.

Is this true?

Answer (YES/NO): YES